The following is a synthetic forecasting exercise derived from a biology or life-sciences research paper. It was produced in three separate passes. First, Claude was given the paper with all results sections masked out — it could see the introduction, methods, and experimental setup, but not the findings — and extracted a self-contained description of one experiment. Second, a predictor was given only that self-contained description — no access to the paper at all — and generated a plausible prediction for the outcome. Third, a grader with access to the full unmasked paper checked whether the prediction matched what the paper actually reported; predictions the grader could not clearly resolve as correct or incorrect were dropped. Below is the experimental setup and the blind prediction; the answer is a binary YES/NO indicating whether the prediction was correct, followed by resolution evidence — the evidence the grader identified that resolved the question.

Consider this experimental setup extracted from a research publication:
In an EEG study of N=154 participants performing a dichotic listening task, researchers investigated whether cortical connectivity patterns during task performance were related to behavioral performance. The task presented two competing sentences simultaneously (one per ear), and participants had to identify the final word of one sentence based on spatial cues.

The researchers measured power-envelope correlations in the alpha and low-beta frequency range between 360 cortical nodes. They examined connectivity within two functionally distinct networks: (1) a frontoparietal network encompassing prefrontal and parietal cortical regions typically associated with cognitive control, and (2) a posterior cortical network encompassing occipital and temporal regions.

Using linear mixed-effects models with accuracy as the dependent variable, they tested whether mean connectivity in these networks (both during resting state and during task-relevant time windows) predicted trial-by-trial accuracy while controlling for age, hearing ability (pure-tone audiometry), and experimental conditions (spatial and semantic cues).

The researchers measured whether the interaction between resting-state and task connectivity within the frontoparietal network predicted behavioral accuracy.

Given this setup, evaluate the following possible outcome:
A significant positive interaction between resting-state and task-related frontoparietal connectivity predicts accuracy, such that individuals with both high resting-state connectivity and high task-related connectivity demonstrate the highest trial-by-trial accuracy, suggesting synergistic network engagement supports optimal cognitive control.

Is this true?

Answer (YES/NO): NO